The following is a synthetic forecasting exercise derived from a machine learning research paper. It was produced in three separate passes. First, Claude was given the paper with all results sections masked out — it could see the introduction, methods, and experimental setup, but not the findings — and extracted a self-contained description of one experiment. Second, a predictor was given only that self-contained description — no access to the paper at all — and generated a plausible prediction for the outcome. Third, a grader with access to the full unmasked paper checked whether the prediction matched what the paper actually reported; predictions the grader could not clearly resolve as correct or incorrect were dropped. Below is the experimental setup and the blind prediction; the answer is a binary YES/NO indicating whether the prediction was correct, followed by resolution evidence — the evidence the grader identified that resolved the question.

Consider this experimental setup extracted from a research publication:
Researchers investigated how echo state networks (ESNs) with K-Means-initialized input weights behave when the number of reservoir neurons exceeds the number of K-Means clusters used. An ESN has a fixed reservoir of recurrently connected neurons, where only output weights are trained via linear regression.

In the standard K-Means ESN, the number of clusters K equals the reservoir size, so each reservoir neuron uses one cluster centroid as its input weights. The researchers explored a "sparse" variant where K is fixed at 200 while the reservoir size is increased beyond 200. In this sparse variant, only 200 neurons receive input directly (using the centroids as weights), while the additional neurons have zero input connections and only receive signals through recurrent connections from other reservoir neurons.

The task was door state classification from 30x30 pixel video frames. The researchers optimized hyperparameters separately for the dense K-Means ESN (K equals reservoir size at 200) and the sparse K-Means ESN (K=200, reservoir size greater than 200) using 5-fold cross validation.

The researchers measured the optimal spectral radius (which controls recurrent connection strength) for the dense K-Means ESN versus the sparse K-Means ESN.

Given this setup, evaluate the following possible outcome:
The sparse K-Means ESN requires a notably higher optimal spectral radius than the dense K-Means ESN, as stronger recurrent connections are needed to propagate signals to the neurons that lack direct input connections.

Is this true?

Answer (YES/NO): YES